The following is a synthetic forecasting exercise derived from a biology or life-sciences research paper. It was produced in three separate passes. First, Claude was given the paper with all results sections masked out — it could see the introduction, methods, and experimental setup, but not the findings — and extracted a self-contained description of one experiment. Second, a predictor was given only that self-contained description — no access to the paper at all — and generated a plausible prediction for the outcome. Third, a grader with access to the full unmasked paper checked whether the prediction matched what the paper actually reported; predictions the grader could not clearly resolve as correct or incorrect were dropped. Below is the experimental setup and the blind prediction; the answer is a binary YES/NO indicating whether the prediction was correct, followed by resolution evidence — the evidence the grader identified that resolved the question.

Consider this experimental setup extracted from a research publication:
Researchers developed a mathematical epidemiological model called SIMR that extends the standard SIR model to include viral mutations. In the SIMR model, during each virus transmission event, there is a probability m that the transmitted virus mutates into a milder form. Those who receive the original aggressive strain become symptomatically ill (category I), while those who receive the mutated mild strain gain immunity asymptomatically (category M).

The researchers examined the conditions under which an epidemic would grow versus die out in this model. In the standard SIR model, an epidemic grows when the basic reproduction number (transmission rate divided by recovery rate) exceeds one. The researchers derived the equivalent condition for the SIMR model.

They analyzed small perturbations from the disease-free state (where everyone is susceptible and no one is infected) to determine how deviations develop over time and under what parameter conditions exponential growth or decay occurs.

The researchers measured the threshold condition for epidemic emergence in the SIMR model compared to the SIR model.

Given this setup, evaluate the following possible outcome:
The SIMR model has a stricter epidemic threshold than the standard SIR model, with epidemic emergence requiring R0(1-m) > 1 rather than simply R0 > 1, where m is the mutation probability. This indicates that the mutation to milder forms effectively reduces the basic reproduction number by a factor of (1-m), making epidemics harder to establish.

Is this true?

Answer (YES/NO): YES